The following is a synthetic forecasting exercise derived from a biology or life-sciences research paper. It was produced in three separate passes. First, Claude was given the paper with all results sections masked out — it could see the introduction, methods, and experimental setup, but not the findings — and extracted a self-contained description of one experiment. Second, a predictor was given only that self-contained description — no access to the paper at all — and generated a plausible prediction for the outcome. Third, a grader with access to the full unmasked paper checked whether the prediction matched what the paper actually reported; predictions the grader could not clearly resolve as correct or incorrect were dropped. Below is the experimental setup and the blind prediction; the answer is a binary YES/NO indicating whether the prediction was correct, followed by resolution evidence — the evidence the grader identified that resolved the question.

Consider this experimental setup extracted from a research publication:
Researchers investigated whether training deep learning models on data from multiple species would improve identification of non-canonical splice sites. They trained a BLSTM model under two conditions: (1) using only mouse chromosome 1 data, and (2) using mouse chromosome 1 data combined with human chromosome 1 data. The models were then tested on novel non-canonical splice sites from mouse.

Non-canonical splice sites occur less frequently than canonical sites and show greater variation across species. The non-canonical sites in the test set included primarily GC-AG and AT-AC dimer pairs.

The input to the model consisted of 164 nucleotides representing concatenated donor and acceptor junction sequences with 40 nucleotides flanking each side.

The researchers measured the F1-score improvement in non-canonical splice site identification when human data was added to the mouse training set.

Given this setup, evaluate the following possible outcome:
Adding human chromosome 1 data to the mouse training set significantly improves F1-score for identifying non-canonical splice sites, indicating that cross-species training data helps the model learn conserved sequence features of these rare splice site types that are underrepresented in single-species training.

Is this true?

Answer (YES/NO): NO